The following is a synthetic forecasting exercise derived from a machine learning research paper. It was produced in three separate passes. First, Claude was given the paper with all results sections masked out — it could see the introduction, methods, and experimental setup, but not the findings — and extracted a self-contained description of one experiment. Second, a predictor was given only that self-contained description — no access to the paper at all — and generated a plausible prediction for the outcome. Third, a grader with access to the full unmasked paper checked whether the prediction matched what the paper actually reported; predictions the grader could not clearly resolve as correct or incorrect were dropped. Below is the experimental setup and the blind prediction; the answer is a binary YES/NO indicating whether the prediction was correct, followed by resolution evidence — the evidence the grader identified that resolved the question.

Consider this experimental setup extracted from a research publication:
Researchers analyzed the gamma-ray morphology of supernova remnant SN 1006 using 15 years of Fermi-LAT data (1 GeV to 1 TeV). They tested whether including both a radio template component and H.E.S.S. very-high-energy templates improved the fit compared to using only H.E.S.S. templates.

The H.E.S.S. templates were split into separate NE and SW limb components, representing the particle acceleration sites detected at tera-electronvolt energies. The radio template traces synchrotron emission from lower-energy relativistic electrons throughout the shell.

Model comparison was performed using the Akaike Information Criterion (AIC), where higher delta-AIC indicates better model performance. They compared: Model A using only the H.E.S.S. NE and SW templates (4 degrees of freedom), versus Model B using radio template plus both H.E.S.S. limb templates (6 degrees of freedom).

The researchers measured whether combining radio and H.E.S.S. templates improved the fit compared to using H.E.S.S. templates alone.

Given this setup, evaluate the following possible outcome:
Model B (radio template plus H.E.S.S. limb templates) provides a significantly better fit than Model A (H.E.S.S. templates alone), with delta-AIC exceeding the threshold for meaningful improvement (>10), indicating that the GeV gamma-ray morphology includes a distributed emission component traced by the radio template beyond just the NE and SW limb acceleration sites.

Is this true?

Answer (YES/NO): NO